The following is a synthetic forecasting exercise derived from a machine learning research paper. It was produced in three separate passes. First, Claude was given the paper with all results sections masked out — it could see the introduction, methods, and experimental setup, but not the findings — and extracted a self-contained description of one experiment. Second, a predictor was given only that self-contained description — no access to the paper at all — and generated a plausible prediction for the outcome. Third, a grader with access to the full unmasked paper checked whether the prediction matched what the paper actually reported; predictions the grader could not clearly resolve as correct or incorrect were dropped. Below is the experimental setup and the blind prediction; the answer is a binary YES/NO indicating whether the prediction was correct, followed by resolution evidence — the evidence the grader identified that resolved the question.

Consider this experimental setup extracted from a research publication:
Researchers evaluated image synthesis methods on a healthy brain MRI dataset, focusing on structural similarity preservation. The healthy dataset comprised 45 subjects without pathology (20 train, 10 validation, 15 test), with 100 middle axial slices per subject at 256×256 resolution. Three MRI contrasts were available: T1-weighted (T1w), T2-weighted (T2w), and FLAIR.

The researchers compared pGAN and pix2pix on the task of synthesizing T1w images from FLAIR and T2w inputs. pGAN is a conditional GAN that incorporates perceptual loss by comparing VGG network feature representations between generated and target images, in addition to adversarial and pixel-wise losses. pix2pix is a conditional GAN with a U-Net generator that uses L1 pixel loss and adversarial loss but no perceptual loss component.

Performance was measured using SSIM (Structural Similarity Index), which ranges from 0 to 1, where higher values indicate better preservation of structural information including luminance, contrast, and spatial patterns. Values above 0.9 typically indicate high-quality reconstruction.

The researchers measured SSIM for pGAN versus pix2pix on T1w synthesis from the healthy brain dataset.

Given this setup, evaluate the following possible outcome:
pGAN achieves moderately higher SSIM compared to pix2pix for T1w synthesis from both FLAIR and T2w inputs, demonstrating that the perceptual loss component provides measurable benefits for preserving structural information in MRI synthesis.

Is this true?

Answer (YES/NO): NO